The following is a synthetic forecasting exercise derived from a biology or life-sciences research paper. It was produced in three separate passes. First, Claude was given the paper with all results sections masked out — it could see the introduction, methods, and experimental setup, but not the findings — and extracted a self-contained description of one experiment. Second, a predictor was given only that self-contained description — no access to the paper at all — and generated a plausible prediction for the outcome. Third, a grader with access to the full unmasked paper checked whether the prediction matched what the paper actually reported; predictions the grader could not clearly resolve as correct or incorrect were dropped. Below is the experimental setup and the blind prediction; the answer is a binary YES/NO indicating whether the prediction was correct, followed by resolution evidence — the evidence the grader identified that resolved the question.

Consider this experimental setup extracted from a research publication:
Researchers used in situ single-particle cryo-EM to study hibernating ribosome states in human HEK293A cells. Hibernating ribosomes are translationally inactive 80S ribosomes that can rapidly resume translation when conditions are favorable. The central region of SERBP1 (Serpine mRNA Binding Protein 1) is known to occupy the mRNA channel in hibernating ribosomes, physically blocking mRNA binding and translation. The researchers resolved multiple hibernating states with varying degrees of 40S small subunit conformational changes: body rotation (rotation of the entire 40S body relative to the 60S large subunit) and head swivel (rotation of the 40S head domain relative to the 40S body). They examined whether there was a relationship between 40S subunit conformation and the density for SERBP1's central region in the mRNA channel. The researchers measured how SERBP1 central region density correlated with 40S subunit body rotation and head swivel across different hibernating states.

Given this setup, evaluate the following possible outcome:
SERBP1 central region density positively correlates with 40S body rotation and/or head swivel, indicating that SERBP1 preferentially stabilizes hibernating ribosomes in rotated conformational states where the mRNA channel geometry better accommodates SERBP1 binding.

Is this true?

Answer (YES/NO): YES